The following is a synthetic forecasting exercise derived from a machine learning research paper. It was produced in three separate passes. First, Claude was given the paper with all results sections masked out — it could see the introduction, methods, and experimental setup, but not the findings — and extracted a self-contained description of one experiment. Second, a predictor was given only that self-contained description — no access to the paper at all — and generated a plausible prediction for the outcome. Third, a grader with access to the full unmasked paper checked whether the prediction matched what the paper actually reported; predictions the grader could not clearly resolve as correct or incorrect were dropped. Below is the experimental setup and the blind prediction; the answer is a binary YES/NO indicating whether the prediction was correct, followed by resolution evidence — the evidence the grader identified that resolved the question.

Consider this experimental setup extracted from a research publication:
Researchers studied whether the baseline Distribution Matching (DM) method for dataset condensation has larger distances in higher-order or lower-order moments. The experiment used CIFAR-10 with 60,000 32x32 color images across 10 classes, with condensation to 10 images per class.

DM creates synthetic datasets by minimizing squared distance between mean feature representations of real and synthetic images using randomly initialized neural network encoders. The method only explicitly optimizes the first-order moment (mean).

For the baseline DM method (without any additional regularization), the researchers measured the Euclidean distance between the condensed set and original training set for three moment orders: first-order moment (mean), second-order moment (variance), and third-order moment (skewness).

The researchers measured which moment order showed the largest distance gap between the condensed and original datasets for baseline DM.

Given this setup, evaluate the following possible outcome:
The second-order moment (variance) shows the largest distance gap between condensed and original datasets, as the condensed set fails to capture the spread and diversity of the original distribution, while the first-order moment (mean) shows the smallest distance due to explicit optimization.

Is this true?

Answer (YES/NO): YES